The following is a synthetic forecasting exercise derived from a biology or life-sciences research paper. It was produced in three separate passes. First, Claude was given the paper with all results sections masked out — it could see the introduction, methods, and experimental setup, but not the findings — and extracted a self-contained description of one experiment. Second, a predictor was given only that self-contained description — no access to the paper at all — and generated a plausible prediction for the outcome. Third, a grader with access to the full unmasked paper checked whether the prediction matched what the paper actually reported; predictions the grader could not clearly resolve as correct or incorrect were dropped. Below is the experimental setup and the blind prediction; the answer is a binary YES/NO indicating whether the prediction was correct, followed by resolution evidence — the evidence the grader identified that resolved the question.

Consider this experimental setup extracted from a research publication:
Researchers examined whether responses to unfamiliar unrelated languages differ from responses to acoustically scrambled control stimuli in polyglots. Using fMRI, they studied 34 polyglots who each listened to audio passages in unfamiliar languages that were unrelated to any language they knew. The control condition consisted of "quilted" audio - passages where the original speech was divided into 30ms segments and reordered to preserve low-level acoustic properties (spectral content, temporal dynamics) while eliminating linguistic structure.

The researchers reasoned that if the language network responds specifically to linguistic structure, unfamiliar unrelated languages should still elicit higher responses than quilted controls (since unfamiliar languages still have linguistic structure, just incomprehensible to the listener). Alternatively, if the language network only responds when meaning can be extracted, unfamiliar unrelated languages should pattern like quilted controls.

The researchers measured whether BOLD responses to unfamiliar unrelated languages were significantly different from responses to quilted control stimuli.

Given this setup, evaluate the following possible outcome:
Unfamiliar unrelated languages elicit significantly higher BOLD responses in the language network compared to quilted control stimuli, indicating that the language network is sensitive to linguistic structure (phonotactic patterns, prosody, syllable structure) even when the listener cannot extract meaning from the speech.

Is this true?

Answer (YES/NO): YES